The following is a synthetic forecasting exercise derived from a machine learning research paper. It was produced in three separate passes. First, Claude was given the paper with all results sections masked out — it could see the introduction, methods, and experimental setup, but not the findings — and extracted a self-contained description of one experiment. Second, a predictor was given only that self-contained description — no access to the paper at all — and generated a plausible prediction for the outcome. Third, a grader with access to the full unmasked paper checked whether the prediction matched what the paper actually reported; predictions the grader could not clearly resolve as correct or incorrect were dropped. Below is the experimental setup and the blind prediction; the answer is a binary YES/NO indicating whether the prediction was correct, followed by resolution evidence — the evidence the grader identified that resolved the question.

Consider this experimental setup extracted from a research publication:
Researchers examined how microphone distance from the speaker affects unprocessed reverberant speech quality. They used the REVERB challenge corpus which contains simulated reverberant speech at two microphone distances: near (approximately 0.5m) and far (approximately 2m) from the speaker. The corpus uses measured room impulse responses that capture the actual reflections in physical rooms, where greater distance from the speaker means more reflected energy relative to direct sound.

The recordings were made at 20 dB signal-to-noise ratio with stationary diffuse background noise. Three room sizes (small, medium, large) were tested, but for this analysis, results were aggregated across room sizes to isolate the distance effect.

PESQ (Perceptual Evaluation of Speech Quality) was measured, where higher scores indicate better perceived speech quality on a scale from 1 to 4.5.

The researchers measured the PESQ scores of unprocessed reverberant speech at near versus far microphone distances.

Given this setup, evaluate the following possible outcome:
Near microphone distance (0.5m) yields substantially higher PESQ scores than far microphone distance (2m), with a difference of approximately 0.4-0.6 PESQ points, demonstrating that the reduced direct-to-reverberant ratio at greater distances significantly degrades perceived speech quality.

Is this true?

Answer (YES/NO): NO